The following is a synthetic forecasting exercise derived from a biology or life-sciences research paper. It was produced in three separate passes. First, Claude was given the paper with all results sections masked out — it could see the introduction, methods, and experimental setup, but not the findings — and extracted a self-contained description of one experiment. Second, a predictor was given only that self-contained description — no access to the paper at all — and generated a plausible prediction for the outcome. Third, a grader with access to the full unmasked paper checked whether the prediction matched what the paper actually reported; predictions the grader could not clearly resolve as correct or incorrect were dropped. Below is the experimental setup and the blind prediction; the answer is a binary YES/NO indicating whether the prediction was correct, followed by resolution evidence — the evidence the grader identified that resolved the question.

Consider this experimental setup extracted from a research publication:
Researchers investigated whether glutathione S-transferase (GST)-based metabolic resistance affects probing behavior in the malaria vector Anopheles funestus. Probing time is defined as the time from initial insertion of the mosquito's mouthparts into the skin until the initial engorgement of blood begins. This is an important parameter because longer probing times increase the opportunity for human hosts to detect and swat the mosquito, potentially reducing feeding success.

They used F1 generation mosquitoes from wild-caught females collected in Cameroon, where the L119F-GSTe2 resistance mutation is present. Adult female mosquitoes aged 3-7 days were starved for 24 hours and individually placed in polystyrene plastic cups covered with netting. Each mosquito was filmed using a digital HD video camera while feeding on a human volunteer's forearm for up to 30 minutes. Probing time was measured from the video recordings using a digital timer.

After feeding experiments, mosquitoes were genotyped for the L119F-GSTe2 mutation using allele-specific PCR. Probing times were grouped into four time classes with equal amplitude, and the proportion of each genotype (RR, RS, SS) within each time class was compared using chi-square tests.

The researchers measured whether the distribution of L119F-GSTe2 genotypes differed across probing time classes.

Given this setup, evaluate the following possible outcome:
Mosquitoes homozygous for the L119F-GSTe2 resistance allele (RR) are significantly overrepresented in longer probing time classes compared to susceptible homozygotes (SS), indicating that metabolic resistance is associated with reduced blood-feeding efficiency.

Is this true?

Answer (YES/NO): NO